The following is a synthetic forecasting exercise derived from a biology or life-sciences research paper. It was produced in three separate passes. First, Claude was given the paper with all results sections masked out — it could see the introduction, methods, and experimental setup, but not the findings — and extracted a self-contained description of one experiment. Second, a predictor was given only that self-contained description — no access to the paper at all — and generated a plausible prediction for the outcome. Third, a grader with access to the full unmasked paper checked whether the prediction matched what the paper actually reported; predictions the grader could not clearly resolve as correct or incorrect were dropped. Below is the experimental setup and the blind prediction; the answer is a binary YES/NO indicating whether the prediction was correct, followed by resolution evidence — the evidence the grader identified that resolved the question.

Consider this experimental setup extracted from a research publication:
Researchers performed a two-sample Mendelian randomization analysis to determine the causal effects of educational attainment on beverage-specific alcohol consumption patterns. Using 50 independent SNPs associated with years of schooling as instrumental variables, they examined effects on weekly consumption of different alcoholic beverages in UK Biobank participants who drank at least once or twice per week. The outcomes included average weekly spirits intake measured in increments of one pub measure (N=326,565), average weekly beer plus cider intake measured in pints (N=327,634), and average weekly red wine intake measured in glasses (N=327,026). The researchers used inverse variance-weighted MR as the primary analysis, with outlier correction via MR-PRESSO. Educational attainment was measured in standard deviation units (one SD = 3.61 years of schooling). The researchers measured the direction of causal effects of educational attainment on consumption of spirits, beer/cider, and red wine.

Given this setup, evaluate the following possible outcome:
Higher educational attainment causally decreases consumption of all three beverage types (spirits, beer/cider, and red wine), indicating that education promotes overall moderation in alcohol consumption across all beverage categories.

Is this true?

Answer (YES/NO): NO